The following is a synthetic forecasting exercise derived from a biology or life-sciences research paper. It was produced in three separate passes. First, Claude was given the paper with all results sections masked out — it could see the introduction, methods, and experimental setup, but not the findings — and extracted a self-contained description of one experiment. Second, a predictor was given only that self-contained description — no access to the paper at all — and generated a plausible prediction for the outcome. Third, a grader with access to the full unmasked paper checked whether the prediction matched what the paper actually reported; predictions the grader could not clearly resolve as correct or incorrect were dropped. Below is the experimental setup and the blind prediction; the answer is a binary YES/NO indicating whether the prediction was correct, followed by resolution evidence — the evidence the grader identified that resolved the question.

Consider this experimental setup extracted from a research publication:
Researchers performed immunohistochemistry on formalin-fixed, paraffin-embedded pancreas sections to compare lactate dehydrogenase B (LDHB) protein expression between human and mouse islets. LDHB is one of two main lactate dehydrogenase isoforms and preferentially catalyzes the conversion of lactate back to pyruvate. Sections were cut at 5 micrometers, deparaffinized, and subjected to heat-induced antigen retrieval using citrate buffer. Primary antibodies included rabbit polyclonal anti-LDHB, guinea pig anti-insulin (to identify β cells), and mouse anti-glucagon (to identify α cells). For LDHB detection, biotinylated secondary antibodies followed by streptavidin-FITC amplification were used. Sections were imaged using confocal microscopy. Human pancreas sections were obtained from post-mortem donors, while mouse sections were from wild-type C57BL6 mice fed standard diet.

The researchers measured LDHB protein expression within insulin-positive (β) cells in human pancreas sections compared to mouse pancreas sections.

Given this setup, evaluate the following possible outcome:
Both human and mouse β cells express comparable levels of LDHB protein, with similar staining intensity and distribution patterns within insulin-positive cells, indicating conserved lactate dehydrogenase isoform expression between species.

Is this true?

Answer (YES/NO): NO